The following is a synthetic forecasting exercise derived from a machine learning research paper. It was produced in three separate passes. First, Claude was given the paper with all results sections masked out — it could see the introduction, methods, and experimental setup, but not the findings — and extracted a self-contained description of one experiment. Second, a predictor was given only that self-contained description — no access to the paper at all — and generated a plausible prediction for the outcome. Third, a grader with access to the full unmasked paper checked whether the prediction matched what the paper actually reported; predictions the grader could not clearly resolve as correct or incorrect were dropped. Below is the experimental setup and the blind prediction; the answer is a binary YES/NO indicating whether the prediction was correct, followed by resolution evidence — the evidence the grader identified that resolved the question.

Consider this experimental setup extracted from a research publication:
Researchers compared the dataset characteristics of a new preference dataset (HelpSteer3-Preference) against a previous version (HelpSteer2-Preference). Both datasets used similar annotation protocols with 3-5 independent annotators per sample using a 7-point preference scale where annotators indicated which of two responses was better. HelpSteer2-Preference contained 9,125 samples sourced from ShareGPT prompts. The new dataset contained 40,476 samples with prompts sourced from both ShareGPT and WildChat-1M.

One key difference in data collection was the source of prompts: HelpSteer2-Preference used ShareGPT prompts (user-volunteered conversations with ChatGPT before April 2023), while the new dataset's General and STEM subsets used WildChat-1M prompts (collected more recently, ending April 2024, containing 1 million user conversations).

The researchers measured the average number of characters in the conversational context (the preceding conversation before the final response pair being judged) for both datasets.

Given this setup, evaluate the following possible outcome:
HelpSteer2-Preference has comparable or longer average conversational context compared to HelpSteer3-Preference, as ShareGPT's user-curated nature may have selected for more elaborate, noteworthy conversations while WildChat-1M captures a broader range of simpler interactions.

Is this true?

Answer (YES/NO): NO